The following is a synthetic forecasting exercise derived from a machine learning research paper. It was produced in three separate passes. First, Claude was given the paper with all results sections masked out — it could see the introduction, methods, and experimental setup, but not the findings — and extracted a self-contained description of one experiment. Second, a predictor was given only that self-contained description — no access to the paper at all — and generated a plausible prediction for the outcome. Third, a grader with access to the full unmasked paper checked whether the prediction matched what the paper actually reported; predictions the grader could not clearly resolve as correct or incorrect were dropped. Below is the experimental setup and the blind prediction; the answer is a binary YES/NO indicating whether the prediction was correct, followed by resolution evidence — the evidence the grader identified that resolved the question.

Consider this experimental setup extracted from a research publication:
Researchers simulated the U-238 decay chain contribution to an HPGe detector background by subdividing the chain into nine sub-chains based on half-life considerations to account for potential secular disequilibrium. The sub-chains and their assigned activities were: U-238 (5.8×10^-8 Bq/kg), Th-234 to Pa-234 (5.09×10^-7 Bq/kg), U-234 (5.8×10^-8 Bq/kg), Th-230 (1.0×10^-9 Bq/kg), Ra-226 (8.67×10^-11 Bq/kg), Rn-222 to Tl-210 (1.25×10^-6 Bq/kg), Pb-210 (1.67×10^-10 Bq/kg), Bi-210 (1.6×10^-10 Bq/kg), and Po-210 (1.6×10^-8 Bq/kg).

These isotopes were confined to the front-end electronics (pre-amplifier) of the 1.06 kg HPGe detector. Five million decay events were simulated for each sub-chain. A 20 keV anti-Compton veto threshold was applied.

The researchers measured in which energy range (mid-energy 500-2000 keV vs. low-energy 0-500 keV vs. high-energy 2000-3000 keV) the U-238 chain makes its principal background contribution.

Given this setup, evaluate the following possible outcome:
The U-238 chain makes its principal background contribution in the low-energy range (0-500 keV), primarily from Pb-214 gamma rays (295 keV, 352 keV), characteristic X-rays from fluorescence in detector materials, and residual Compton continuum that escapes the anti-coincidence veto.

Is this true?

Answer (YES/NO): NO